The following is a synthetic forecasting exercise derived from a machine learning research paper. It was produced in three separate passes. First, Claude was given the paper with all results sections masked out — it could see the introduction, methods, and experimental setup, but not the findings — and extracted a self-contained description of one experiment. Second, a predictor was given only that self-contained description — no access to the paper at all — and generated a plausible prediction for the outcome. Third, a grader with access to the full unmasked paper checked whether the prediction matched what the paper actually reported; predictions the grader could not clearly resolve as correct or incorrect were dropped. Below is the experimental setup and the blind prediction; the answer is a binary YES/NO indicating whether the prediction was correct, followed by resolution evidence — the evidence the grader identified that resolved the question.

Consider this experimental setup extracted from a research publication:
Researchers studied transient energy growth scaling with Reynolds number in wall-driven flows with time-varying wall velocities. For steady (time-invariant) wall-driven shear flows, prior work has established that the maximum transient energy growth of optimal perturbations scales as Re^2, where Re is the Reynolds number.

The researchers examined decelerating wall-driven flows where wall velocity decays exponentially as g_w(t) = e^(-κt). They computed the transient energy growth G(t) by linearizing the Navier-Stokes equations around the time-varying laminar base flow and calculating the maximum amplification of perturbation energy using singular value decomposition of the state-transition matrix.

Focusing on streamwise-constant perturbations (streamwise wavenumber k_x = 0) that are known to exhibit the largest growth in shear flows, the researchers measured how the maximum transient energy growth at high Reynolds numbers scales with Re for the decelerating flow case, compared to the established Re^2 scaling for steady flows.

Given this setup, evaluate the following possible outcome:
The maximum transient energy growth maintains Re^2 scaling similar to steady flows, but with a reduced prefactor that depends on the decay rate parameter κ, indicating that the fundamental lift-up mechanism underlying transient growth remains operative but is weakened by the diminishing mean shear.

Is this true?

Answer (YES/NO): NO